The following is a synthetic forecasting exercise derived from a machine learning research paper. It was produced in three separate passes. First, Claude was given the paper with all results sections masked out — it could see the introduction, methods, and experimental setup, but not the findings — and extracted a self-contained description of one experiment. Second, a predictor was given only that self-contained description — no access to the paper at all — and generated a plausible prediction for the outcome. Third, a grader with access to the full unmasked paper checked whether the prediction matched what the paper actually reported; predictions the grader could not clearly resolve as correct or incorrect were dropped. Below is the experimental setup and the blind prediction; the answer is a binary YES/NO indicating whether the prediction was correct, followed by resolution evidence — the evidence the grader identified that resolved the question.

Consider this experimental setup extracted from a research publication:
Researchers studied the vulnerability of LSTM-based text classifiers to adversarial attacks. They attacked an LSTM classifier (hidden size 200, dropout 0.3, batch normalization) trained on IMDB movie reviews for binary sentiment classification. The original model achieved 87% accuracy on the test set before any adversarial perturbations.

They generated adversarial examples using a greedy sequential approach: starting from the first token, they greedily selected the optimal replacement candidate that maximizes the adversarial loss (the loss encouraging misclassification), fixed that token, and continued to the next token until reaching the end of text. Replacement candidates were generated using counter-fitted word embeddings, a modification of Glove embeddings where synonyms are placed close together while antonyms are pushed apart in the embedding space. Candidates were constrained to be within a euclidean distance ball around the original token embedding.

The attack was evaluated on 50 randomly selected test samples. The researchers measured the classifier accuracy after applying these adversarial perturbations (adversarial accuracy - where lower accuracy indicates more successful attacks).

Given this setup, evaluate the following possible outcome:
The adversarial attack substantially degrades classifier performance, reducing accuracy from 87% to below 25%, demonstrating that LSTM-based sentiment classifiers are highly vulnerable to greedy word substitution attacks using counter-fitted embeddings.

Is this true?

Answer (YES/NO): NO